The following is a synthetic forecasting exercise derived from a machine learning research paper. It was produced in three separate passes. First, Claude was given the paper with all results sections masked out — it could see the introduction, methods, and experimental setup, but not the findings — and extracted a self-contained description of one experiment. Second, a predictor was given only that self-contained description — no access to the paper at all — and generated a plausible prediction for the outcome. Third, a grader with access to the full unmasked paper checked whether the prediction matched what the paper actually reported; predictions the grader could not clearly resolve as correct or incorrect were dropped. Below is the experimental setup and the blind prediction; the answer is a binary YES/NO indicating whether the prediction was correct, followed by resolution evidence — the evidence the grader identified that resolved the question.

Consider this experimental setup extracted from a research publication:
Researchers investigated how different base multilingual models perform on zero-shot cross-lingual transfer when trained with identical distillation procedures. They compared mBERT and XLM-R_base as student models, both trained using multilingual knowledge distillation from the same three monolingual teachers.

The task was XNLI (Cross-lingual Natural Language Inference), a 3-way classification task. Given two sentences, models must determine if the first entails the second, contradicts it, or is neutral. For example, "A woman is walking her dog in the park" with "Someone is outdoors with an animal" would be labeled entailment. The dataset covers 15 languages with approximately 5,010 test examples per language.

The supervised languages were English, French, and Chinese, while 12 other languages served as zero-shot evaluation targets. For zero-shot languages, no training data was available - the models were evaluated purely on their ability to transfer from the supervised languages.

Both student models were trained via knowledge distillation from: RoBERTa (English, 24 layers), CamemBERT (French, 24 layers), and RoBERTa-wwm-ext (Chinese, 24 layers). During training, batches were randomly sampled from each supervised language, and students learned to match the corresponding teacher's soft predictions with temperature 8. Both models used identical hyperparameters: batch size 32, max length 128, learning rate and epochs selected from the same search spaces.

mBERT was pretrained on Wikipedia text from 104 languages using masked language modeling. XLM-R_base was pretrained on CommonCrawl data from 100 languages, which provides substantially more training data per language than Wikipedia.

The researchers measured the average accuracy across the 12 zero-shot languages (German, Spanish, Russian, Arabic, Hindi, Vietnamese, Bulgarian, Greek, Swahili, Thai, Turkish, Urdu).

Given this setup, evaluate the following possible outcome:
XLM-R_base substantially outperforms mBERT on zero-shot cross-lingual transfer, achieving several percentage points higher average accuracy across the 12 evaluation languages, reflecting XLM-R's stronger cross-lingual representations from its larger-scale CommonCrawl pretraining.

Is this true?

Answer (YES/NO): YES